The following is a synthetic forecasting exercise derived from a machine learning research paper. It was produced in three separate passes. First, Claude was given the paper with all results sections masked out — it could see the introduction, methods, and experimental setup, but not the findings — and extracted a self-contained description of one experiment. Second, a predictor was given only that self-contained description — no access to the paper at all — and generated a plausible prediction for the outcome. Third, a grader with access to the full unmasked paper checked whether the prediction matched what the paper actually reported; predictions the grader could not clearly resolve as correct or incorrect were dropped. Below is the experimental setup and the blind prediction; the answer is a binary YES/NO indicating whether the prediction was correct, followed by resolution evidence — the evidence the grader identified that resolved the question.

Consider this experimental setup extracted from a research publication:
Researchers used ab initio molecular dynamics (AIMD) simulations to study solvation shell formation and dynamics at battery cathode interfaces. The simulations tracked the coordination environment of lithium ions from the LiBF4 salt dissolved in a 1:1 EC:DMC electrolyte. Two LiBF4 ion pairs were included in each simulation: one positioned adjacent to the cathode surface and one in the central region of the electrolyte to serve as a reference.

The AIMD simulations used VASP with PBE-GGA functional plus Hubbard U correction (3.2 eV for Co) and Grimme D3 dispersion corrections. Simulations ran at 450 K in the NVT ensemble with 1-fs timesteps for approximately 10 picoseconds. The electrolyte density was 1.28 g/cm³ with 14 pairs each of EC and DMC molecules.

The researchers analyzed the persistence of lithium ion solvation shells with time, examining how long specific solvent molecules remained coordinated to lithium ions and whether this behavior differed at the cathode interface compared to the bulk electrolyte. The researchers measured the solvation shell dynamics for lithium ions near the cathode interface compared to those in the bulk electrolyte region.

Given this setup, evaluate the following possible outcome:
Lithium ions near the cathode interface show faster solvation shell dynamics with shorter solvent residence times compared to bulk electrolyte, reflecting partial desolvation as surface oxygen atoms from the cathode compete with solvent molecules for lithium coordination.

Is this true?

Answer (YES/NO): NO